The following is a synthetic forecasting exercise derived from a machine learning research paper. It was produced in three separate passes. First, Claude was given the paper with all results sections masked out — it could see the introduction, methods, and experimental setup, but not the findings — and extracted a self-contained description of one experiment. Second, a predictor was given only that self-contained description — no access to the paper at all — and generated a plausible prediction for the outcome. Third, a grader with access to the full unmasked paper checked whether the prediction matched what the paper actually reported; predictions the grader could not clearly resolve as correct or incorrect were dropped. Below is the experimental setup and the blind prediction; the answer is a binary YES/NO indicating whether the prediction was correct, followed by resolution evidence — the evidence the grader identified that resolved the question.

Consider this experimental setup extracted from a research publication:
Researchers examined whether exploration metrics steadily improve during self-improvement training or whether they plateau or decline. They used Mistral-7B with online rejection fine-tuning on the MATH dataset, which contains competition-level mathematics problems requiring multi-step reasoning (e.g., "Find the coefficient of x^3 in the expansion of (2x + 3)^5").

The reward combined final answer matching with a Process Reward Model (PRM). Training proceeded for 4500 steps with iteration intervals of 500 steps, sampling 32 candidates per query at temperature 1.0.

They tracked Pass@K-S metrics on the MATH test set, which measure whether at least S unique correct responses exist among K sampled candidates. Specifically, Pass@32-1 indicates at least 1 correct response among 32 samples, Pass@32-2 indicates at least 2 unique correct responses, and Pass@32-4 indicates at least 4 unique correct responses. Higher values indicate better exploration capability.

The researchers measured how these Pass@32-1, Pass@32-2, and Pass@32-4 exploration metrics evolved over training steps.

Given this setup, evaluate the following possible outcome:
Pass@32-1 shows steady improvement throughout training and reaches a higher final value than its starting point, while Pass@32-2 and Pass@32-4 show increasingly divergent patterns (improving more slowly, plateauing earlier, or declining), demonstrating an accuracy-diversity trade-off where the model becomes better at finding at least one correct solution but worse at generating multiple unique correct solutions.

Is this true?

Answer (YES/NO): NO